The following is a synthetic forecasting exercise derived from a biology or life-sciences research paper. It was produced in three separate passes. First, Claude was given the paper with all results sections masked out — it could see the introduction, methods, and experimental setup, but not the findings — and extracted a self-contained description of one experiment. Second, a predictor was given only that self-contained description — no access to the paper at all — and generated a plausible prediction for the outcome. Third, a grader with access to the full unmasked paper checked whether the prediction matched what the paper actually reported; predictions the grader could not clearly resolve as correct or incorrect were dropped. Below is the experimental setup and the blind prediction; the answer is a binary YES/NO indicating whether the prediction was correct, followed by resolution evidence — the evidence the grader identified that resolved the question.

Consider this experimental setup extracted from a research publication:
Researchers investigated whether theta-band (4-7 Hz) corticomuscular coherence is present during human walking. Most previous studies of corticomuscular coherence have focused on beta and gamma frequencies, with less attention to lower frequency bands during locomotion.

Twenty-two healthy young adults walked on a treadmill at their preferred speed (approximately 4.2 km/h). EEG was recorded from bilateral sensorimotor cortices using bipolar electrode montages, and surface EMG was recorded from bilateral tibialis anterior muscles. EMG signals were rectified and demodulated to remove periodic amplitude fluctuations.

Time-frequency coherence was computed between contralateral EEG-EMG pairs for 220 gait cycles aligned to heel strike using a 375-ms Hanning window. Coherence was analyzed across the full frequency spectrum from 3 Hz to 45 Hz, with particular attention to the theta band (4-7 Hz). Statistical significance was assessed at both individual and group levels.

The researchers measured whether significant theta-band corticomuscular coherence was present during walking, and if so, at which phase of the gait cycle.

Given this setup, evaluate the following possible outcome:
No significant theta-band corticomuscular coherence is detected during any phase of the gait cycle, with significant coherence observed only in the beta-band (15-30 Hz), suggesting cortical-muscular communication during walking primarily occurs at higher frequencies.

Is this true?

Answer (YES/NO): NO